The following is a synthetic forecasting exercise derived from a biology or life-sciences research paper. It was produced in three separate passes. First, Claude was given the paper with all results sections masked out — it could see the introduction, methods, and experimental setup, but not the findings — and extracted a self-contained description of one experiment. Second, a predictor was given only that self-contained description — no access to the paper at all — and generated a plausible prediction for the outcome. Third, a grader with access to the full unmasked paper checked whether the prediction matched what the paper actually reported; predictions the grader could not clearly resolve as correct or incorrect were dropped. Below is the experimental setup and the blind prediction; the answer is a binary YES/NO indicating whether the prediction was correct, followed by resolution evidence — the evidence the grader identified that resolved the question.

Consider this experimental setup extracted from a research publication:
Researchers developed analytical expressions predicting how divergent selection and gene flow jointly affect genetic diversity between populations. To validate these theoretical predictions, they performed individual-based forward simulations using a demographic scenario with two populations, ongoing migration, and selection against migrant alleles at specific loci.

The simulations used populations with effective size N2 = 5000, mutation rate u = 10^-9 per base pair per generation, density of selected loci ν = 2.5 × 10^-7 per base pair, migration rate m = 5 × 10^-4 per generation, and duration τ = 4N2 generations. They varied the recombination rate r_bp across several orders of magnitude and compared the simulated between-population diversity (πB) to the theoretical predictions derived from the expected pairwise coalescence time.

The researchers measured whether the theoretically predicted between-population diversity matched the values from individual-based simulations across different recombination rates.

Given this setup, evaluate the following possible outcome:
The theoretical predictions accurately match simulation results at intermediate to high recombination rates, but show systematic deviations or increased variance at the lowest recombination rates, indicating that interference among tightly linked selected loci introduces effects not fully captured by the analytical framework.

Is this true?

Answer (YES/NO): NO